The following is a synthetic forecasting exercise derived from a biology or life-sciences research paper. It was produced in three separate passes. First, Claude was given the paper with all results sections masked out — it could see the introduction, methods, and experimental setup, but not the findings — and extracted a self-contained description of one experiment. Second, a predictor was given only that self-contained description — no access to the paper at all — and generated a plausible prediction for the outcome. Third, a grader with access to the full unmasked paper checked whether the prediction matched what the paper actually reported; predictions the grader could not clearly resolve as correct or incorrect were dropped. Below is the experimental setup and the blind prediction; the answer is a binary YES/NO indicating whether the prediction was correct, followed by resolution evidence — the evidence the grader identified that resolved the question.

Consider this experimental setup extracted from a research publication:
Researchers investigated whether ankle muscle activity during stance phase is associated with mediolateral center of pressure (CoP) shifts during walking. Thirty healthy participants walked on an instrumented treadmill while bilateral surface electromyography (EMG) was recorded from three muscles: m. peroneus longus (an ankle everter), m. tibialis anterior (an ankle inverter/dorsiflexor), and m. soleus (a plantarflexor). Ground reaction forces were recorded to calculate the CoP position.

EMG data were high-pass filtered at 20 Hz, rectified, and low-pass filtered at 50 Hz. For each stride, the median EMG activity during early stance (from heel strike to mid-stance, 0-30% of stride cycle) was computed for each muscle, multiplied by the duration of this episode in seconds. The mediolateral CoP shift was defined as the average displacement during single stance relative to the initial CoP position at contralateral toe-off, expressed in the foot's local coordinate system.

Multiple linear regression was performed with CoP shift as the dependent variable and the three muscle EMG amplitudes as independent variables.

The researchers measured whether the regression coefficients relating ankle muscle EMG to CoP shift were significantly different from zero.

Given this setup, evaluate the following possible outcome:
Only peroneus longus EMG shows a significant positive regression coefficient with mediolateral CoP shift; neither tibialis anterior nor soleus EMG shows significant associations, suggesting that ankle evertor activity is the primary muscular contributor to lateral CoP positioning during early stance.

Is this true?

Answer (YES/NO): NO